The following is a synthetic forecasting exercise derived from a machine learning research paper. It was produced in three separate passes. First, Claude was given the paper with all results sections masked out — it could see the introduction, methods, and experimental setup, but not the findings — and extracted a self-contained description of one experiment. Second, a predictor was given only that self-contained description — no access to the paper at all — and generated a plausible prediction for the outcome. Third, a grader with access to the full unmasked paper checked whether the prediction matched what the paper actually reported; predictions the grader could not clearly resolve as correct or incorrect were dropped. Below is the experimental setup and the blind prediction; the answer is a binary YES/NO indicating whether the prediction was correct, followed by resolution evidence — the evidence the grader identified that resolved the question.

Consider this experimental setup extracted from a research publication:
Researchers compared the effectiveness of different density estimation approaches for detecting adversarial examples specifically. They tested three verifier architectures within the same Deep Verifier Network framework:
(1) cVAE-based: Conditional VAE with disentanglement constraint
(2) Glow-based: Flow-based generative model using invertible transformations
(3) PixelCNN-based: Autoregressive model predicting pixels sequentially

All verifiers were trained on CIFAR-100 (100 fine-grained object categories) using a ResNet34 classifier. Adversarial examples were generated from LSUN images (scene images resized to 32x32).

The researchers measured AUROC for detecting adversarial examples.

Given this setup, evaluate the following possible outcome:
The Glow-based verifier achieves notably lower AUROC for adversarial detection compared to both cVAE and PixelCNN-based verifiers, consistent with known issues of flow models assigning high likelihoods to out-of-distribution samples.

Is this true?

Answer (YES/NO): NO